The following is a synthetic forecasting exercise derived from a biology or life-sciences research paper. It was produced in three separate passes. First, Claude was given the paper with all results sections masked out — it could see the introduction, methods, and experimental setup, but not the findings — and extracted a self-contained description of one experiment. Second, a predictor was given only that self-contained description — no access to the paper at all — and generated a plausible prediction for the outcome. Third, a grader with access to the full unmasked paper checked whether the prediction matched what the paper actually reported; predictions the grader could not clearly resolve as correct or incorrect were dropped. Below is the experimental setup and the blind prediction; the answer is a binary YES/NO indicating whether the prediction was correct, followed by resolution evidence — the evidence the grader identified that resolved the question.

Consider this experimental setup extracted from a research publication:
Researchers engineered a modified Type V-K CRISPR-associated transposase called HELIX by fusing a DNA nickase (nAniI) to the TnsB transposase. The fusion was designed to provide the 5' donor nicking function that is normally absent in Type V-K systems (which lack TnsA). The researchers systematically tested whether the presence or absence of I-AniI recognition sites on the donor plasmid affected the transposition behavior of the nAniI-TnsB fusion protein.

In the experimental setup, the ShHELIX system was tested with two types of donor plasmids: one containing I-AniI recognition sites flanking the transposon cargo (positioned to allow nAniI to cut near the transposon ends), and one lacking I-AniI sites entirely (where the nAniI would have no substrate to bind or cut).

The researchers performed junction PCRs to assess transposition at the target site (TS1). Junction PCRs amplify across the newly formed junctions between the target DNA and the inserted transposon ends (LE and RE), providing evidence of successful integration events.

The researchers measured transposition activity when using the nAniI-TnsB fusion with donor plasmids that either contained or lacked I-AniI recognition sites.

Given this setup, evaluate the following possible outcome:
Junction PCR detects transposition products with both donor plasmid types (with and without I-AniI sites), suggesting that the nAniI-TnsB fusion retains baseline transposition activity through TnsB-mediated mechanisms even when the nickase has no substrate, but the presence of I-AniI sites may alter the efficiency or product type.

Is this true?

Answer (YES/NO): YES